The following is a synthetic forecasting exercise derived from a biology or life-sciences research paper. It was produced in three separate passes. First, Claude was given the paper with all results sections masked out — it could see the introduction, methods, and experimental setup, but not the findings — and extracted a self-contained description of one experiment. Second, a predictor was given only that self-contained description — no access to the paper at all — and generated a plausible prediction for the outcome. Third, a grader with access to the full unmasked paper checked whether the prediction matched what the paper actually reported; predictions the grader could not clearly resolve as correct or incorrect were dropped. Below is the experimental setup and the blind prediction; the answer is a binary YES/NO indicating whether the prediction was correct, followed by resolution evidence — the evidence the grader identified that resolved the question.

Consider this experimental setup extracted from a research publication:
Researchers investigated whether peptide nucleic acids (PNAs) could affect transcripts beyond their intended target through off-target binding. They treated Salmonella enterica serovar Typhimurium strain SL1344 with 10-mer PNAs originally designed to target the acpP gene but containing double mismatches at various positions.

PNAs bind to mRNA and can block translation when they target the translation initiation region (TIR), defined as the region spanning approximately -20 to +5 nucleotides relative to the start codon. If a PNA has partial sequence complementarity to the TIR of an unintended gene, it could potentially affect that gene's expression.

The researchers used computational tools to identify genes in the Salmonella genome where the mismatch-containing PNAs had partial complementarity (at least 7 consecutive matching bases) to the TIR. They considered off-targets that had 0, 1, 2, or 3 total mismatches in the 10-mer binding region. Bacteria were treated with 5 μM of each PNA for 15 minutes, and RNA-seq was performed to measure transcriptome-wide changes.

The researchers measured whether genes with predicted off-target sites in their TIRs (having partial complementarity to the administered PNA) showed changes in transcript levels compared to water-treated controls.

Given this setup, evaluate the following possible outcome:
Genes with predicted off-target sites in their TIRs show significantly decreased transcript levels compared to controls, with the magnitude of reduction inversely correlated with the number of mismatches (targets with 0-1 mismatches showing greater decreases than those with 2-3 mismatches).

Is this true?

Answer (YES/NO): NO